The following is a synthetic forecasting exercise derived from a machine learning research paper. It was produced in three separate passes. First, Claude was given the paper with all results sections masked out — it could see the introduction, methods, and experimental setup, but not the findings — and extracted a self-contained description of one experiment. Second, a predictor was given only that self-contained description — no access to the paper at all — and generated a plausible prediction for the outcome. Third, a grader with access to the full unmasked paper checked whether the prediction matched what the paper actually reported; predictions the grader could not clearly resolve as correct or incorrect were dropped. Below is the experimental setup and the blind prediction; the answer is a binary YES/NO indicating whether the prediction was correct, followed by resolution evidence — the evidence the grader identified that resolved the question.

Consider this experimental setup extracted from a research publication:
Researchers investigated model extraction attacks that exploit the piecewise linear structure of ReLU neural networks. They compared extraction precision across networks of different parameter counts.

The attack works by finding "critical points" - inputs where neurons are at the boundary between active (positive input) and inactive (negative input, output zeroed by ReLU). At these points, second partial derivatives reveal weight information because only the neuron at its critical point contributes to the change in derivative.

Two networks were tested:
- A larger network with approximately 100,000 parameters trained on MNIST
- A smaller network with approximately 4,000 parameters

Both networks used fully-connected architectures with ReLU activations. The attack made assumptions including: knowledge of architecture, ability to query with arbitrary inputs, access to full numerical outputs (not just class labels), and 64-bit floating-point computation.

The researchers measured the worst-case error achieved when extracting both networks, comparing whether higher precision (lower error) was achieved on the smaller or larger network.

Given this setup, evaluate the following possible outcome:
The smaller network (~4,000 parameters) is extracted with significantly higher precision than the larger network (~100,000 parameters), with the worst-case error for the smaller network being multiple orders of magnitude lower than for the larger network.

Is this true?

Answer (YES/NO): YES